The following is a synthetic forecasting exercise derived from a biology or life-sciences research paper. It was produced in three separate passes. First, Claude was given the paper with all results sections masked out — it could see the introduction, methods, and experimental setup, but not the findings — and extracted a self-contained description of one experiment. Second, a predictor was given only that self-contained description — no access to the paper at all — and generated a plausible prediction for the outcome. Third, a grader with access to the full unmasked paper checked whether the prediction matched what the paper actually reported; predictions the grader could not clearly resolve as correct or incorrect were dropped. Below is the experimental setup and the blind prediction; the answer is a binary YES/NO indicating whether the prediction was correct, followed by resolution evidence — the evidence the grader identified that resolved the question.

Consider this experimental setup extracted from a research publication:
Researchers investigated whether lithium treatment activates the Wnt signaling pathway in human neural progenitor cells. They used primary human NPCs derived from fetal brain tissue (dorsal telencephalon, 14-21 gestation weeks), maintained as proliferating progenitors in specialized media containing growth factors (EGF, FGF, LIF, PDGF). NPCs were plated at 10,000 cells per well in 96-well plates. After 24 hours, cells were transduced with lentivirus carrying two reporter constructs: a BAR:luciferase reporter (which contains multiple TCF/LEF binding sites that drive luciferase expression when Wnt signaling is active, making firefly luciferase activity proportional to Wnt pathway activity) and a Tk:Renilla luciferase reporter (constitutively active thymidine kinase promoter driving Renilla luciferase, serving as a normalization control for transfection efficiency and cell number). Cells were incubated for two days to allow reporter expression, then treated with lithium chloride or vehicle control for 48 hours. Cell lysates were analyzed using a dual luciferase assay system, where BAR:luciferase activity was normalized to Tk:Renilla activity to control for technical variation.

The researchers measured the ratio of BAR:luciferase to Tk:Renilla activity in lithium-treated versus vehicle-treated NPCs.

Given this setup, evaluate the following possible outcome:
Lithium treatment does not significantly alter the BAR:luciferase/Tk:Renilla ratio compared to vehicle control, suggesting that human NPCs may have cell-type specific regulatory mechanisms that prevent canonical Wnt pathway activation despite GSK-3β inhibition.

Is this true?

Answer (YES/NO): YES